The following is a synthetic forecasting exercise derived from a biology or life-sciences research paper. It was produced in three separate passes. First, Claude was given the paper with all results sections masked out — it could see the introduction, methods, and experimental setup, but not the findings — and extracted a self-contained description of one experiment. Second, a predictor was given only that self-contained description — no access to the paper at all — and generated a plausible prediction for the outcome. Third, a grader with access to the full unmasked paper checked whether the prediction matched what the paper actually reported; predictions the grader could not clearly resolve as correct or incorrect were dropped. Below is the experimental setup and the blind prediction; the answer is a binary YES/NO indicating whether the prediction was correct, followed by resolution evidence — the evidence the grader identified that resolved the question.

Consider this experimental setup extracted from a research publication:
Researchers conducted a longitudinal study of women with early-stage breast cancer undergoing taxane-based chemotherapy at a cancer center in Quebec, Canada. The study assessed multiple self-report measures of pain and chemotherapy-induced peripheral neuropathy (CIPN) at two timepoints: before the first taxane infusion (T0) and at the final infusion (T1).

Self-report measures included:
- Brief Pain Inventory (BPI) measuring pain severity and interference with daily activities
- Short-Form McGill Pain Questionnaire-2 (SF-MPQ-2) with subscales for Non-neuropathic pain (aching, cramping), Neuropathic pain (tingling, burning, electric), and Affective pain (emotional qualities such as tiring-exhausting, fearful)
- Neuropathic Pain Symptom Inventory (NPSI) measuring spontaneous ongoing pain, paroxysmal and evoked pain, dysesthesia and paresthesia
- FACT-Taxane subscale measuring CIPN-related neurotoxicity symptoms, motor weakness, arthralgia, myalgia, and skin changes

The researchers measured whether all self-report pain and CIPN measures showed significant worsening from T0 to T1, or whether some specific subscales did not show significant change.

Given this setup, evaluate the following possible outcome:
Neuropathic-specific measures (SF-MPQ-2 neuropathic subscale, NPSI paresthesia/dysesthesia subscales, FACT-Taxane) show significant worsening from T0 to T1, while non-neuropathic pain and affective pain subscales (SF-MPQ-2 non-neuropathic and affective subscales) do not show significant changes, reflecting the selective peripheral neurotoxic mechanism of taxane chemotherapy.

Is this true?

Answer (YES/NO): NO